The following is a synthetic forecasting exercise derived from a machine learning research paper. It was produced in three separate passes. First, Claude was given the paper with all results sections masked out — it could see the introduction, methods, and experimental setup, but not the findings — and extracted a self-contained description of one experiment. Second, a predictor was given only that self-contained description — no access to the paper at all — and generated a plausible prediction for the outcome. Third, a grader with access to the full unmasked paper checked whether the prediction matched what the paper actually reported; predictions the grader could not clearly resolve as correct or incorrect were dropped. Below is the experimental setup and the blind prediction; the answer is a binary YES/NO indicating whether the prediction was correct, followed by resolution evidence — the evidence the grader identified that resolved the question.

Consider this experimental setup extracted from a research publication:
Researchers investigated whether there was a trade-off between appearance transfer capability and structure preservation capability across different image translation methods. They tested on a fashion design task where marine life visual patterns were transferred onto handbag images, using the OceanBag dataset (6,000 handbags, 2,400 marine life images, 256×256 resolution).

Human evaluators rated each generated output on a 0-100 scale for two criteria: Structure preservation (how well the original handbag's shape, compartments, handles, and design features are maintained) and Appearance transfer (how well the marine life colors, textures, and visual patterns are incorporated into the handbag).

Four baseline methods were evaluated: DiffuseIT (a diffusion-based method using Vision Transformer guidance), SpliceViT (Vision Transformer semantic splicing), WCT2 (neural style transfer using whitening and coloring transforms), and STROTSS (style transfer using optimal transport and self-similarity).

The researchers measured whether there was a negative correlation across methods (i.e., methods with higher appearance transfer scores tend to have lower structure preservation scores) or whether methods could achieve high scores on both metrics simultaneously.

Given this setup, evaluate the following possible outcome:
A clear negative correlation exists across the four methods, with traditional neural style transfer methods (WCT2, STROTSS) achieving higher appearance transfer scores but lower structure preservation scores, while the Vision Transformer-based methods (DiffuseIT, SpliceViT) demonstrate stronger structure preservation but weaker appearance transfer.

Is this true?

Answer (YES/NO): NO